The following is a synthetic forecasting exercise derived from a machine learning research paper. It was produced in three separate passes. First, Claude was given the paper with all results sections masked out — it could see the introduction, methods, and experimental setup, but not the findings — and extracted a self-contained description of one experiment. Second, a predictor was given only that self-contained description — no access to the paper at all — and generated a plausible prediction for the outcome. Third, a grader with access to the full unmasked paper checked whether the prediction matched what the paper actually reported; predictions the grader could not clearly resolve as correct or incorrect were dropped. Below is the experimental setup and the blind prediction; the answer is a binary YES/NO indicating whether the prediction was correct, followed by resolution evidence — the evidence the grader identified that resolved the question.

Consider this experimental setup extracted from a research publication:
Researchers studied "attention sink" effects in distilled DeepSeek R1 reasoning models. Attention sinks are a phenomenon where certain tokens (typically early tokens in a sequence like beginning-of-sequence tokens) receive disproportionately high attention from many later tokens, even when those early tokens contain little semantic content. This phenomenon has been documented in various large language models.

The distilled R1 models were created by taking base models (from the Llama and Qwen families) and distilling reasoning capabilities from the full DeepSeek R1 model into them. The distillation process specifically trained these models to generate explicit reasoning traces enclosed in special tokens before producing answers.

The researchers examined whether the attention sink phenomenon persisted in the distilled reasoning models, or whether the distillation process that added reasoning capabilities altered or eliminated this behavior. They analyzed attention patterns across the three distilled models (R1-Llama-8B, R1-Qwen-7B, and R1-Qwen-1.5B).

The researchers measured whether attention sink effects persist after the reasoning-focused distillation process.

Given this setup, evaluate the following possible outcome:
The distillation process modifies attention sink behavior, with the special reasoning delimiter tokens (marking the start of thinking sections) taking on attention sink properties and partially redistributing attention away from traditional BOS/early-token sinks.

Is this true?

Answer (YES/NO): NO